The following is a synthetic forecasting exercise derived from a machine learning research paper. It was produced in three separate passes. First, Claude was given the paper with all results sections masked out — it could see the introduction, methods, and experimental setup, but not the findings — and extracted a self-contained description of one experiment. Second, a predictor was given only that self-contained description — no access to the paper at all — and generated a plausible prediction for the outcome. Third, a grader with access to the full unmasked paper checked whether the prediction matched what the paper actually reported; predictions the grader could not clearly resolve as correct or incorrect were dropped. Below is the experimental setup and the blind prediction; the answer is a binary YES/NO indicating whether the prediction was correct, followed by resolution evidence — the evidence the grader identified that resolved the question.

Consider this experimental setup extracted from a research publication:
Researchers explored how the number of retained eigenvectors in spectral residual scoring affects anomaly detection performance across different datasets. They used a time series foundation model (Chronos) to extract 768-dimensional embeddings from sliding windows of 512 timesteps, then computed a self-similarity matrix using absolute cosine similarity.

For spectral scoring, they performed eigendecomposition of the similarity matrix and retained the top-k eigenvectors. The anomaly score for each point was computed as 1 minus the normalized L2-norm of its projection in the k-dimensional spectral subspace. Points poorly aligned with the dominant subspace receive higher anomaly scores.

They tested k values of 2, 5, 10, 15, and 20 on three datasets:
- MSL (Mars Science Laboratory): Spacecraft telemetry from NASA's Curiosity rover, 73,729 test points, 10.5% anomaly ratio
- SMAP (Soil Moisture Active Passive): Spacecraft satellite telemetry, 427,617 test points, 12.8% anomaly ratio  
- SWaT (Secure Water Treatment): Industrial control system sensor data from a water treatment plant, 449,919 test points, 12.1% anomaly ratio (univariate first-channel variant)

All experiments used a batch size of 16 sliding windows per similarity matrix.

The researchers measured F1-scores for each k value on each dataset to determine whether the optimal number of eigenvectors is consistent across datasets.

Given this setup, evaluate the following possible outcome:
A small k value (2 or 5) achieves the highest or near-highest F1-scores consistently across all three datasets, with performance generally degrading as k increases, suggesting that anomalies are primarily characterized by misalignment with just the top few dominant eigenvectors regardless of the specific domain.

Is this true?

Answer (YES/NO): NO